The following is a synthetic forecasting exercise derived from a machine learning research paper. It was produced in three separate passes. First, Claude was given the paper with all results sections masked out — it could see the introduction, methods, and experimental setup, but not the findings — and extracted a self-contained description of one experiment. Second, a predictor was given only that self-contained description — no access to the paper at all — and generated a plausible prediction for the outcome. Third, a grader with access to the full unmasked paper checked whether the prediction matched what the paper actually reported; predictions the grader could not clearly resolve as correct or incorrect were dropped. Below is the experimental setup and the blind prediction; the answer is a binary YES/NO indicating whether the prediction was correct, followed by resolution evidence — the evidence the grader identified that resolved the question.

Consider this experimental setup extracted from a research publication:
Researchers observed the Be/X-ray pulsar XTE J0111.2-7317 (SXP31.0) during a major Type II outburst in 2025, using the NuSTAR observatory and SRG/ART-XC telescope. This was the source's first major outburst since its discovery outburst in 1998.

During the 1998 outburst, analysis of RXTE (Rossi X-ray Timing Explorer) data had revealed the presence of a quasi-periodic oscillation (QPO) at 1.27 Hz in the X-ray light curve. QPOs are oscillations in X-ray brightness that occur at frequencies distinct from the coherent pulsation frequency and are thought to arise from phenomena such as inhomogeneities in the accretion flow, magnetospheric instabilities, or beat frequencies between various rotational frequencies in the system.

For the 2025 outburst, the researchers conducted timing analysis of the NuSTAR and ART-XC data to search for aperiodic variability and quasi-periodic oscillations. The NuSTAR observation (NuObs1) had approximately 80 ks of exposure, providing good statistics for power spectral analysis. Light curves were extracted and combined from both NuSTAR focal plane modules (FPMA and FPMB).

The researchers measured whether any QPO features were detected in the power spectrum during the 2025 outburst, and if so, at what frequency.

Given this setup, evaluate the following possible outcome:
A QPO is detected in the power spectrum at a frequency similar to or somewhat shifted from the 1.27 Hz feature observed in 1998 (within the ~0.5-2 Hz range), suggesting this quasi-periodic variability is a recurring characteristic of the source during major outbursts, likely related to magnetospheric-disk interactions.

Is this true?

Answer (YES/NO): NO